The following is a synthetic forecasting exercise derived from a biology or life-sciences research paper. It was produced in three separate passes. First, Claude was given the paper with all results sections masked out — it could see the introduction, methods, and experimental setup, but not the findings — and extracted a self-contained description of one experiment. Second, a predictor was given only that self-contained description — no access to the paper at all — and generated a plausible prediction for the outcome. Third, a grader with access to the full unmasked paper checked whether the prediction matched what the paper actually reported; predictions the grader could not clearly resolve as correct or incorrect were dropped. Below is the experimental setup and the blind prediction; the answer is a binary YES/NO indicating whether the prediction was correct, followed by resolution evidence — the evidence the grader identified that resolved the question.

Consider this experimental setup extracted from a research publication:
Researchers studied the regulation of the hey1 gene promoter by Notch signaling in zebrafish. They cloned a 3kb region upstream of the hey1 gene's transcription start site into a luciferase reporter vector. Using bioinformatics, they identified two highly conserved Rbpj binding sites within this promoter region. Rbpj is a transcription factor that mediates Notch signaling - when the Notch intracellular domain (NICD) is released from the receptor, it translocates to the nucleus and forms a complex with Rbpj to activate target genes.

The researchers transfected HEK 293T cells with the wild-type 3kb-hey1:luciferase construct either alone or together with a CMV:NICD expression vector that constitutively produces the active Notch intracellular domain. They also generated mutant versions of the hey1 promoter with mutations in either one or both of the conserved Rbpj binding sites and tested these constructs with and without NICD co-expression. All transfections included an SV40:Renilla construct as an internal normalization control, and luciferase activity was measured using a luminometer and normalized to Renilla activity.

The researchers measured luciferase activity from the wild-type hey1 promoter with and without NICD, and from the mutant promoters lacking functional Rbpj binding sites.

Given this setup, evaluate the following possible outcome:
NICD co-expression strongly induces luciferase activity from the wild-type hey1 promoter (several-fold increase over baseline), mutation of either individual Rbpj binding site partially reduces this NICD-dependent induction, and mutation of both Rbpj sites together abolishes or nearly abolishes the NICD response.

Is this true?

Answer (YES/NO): NO